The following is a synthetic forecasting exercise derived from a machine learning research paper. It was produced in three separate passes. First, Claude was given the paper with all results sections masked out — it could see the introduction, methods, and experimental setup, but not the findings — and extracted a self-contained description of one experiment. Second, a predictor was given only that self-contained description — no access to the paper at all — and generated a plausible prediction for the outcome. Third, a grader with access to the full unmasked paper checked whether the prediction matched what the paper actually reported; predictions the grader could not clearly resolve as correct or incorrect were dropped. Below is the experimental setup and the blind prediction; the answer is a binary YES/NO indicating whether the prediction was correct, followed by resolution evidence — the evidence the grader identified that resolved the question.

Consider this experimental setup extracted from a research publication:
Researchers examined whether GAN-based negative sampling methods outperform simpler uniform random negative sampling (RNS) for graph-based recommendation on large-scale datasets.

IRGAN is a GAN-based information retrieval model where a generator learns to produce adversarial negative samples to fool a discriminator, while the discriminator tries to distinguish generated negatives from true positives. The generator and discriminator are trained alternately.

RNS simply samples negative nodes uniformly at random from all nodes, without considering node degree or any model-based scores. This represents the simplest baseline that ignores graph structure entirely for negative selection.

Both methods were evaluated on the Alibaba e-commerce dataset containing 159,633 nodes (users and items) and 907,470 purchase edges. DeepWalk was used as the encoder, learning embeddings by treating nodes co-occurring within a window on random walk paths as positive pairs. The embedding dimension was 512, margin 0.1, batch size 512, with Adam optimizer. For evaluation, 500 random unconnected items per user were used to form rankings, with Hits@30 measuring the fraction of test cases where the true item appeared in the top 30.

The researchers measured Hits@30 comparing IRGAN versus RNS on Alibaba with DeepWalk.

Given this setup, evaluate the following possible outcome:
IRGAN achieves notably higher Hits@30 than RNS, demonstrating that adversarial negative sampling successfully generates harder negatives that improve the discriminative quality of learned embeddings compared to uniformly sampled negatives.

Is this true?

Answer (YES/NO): YES